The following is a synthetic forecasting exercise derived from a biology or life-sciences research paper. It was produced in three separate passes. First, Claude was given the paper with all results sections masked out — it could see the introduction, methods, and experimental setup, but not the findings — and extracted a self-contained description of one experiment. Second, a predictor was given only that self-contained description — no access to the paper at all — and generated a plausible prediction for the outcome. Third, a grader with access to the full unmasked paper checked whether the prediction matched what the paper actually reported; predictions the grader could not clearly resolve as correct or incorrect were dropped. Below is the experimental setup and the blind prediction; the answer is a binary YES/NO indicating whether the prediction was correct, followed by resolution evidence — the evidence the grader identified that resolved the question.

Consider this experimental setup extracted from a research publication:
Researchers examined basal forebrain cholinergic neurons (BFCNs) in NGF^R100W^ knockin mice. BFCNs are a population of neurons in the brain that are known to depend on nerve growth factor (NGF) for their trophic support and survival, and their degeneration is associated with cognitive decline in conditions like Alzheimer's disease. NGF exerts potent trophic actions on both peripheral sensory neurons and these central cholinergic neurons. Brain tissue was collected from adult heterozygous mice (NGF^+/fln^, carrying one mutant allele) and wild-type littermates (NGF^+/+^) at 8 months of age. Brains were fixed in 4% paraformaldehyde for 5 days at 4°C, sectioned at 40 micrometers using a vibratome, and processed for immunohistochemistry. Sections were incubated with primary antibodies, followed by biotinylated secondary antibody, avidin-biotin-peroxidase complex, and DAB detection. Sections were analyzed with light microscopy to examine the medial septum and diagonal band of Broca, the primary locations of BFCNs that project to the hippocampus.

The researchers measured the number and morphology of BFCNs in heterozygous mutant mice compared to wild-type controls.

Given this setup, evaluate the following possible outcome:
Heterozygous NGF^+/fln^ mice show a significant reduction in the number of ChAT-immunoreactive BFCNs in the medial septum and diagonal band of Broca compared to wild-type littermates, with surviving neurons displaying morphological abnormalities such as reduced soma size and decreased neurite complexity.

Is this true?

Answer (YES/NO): NO